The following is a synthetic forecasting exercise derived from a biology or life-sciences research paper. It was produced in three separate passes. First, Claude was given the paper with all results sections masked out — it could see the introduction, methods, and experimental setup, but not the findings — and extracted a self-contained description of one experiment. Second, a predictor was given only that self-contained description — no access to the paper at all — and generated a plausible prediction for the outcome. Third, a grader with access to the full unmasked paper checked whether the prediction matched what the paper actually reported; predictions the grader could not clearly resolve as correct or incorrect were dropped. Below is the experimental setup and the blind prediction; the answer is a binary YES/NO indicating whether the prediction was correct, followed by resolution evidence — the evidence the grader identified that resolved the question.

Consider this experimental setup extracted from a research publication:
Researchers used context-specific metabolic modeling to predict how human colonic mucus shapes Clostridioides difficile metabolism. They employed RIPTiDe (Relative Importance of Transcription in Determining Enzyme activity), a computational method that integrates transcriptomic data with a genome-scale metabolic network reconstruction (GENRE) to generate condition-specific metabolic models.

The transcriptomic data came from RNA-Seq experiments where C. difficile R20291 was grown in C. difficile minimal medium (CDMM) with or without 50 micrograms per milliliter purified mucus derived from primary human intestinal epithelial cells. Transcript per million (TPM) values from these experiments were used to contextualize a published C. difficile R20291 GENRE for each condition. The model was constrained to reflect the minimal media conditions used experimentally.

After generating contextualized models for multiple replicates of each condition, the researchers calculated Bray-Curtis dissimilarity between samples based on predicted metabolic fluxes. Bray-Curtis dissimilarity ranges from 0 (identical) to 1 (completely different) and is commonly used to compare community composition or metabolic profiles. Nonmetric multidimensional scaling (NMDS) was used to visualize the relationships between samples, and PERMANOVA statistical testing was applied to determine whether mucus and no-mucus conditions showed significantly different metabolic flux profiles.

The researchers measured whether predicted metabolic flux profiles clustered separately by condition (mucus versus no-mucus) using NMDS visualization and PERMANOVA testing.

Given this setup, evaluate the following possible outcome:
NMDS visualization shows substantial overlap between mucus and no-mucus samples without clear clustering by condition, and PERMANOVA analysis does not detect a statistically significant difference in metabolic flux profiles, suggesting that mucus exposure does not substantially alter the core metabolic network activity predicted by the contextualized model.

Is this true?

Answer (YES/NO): NO